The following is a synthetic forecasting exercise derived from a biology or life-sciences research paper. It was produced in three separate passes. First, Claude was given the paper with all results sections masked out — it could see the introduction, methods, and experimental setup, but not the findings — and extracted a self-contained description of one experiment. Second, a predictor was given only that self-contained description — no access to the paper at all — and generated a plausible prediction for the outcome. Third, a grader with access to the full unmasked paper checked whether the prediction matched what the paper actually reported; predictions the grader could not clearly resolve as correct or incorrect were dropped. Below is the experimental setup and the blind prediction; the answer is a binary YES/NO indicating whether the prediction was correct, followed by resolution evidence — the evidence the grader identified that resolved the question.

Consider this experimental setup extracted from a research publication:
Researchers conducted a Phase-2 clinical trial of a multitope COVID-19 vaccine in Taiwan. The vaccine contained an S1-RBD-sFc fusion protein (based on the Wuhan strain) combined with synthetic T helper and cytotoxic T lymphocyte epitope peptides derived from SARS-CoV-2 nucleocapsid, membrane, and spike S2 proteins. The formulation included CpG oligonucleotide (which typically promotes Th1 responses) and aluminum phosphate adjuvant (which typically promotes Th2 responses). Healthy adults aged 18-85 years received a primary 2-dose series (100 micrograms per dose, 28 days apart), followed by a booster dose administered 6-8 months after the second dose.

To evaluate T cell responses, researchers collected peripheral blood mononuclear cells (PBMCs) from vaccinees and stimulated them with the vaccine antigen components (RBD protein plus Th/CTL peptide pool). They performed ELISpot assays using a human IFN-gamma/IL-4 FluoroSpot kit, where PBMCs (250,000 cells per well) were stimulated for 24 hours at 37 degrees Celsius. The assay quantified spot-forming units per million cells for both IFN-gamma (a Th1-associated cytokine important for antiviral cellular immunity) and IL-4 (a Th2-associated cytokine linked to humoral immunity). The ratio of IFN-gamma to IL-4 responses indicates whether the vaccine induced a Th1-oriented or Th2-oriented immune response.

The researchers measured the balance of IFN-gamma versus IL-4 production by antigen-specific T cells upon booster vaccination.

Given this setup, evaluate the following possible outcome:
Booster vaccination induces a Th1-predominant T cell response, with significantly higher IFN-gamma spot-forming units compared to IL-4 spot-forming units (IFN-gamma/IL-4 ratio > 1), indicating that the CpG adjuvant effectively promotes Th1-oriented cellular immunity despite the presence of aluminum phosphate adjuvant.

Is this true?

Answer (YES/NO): YES